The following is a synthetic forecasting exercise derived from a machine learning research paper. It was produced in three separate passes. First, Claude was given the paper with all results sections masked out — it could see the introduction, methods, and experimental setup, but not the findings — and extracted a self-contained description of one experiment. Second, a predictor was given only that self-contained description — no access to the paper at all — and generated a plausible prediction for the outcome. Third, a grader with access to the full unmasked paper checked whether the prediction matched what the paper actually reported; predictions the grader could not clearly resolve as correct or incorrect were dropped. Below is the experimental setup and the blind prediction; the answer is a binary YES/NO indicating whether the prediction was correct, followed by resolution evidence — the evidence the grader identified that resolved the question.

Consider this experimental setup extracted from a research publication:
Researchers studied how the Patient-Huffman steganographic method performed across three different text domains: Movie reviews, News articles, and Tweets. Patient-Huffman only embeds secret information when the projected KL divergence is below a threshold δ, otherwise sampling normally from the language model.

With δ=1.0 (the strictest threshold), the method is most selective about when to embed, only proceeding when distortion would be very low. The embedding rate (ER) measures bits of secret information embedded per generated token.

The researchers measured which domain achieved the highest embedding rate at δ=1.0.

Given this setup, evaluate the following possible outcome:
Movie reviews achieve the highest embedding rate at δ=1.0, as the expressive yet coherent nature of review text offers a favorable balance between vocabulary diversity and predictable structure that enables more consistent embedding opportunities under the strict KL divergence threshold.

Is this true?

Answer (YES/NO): YES